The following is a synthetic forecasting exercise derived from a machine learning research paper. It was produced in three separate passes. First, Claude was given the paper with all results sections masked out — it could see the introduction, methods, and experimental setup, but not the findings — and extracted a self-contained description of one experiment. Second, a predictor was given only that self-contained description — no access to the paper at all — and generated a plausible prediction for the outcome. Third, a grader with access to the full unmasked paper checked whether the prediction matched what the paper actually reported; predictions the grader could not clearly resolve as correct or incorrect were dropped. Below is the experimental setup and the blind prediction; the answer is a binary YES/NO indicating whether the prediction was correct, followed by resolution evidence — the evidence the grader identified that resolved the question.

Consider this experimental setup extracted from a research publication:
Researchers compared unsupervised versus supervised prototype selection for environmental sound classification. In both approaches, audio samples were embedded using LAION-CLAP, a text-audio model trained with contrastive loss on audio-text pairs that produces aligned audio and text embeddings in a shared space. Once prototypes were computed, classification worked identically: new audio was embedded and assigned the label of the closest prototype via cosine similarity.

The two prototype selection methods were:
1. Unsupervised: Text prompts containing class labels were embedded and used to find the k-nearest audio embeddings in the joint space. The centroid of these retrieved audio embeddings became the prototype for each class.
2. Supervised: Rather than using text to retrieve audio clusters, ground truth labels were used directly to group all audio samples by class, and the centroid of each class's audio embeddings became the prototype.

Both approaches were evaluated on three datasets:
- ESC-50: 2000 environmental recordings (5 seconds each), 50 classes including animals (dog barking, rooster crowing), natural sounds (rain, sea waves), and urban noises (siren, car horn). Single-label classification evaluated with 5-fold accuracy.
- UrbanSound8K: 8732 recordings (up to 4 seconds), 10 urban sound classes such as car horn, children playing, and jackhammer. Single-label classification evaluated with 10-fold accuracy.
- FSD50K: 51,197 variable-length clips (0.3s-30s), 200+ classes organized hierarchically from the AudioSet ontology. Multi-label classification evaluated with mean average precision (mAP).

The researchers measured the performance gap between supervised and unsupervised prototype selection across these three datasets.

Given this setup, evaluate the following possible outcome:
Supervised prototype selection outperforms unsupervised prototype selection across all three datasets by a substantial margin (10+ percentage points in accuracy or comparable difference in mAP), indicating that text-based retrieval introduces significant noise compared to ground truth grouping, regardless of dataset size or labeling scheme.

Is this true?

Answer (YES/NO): NO